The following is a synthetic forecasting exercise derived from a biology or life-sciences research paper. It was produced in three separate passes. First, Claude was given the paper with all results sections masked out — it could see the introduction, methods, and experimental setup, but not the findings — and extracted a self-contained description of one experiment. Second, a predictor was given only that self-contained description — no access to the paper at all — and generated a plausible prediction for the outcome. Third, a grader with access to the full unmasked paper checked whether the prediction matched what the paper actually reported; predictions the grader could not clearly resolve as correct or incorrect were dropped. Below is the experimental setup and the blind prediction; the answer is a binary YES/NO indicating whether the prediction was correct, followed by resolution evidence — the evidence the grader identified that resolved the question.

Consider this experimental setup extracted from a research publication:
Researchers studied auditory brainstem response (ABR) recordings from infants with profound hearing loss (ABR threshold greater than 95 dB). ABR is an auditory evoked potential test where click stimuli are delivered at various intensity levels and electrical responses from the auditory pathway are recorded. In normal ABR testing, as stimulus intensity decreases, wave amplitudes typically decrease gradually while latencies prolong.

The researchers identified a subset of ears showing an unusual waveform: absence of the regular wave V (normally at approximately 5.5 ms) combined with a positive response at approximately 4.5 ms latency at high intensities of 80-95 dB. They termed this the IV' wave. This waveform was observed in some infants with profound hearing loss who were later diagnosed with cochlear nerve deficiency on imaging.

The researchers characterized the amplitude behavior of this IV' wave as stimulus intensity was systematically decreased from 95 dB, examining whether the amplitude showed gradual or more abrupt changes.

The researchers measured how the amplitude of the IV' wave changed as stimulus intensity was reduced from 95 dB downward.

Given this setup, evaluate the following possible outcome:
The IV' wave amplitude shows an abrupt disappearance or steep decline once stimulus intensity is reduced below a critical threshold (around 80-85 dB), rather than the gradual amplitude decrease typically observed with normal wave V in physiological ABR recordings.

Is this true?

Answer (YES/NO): YES